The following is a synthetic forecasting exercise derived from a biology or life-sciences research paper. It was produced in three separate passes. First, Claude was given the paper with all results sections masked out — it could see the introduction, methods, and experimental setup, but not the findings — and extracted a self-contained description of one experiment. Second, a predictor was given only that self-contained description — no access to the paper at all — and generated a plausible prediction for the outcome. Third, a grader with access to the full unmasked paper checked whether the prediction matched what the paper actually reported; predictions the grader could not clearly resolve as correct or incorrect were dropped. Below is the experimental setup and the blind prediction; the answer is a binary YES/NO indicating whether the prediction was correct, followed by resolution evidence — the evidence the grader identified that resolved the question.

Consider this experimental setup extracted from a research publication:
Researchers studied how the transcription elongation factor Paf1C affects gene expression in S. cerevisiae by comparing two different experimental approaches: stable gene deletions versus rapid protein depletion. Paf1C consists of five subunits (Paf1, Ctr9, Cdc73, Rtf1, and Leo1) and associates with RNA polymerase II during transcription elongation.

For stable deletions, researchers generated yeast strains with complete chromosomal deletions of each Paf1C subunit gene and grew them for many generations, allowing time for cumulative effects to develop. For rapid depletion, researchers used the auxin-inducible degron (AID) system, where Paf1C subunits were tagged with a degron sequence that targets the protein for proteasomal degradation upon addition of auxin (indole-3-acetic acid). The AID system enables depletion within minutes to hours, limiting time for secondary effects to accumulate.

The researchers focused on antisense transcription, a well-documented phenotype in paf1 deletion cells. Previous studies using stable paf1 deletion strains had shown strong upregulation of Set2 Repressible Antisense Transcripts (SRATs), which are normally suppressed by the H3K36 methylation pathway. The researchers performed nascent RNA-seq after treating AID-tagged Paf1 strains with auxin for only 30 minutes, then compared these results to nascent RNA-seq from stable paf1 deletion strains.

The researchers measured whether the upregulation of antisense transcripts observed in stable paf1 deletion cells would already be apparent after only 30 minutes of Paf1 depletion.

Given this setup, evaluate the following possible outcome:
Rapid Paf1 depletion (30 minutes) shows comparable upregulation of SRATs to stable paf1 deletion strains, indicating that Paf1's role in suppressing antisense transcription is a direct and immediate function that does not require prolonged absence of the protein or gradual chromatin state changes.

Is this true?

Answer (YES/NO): NO